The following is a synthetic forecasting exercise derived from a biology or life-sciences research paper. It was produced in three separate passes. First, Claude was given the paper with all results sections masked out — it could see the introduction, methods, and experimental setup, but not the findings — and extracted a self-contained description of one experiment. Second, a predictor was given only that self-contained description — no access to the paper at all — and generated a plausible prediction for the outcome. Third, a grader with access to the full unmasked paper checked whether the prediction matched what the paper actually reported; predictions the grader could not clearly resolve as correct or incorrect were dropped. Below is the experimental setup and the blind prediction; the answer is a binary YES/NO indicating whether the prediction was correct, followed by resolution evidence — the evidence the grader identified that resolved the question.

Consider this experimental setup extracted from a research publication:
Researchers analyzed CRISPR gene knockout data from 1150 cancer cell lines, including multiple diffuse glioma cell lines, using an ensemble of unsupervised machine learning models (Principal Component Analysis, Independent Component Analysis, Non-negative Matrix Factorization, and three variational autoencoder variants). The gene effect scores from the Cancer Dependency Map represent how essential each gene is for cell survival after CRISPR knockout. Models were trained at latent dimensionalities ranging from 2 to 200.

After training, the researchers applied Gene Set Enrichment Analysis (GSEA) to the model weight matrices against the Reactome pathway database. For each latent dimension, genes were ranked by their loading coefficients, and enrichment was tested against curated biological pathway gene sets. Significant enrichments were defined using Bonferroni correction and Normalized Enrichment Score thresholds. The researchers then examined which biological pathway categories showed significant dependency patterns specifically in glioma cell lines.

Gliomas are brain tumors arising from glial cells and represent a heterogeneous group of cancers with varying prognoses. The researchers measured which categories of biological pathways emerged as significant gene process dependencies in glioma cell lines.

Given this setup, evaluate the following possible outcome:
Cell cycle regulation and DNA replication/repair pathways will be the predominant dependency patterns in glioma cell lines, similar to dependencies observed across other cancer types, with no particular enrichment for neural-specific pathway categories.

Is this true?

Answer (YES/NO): NO